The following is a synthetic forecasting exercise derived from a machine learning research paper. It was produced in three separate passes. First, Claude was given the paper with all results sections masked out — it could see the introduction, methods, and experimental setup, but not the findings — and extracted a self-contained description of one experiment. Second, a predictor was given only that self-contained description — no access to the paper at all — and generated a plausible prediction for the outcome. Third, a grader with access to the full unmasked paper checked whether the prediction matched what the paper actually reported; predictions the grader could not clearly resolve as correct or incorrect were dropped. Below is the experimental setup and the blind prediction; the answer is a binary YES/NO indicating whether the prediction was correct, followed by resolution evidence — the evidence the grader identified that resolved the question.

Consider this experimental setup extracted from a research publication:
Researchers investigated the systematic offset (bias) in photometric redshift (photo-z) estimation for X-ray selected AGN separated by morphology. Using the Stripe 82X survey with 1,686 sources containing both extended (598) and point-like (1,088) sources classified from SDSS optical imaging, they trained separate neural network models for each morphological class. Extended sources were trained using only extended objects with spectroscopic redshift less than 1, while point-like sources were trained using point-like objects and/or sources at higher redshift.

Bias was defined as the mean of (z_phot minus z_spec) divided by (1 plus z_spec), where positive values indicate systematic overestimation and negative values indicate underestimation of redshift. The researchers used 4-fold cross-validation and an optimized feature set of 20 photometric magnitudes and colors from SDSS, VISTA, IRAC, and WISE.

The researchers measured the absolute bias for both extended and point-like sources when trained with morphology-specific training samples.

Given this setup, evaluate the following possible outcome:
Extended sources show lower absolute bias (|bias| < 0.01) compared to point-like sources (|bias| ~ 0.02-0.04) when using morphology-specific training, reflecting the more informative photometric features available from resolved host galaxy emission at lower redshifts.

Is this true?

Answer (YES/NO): NO